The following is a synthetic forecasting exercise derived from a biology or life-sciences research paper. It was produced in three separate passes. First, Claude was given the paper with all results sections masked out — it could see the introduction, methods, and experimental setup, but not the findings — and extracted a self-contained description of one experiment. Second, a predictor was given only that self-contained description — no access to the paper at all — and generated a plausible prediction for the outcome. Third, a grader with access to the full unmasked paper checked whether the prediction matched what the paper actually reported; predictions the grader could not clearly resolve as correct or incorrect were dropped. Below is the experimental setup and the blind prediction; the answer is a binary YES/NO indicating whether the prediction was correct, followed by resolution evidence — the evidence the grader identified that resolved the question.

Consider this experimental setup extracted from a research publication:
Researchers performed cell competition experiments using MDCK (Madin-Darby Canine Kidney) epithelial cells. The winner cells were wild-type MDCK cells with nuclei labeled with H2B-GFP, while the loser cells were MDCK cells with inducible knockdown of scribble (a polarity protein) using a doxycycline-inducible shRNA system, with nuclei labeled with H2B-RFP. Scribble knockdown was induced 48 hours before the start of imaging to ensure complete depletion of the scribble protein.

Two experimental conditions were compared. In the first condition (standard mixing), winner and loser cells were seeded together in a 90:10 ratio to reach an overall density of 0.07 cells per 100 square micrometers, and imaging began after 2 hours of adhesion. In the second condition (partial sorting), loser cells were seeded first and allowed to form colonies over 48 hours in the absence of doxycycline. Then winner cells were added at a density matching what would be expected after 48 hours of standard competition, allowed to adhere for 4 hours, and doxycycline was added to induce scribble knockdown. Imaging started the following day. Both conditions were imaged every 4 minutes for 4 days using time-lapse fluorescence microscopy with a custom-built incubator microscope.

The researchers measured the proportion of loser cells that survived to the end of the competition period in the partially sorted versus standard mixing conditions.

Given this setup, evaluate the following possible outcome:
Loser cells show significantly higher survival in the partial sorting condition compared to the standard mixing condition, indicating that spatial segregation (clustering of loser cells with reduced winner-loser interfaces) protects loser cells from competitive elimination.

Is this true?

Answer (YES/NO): NO